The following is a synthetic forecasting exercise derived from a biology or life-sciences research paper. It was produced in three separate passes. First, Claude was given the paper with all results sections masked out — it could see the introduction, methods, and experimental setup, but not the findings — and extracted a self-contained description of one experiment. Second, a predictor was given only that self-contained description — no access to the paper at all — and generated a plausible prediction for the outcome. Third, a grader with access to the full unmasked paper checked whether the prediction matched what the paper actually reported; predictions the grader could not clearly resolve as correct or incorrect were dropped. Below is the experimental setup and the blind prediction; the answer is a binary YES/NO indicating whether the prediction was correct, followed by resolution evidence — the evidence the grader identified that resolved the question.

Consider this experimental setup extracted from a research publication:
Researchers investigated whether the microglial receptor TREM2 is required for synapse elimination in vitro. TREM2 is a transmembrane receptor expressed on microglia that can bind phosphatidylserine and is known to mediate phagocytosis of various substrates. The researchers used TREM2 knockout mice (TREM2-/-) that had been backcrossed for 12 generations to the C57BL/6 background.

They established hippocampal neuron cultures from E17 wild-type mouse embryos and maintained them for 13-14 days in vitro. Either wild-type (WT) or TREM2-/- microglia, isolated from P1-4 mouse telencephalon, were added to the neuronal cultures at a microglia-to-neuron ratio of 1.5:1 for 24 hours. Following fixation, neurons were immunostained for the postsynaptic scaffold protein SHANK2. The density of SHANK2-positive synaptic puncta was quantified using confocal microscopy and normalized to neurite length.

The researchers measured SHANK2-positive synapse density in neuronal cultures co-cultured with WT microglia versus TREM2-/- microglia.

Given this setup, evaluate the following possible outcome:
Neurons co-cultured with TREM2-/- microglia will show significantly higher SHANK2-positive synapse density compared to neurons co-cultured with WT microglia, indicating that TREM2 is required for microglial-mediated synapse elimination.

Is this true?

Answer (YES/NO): YES